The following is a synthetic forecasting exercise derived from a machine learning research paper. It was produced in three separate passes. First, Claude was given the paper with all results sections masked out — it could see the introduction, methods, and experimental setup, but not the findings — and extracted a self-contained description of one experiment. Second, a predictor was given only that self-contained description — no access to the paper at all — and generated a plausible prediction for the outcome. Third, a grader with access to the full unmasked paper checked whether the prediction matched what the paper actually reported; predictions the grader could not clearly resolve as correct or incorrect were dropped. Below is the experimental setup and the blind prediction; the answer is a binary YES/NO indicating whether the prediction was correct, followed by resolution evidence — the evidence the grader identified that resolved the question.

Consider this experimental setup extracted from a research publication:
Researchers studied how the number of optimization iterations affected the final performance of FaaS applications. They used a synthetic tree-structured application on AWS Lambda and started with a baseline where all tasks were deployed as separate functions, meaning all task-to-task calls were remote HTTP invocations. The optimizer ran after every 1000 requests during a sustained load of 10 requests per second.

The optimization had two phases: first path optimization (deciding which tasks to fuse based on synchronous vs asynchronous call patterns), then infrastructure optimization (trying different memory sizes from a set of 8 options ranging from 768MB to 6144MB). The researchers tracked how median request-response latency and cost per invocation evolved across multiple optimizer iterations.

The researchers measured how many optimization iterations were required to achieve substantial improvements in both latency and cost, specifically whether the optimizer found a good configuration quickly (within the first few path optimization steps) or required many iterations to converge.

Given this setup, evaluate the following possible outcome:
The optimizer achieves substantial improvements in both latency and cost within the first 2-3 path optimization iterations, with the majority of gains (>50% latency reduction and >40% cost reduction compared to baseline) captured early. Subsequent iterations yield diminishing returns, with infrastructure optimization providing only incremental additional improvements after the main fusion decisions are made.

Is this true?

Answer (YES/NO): NO